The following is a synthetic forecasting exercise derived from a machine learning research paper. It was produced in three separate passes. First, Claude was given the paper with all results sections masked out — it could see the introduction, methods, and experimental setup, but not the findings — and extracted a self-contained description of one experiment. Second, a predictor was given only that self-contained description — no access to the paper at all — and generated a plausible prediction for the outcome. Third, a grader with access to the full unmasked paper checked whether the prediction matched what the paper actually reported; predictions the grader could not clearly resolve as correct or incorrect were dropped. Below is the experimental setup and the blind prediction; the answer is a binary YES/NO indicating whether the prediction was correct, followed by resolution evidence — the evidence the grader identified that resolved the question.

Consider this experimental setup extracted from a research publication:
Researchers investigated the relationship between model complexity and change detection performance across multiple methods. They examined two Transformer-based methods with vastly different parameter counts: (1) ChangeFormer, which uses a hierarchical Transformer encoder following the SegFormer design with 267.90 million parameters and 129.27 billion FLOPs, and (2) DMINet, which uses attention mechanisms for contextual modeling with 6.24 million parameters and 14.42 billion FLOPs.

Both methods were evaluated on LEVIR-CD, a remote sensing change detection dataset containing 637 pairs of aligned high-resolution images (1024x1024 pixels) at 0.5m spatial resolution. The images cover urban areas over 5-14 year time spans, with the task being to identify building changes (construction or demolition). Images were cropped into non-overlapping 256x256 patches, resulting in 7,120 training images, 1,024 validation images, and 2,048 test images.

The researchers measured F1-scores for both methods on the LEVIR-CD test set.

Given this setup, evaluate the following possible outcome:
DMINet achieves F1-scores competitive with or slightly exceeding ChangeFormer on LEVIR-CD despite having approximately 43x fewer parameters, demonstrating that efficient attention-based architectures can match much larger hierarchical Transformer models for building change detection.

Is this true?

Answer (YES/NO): YES